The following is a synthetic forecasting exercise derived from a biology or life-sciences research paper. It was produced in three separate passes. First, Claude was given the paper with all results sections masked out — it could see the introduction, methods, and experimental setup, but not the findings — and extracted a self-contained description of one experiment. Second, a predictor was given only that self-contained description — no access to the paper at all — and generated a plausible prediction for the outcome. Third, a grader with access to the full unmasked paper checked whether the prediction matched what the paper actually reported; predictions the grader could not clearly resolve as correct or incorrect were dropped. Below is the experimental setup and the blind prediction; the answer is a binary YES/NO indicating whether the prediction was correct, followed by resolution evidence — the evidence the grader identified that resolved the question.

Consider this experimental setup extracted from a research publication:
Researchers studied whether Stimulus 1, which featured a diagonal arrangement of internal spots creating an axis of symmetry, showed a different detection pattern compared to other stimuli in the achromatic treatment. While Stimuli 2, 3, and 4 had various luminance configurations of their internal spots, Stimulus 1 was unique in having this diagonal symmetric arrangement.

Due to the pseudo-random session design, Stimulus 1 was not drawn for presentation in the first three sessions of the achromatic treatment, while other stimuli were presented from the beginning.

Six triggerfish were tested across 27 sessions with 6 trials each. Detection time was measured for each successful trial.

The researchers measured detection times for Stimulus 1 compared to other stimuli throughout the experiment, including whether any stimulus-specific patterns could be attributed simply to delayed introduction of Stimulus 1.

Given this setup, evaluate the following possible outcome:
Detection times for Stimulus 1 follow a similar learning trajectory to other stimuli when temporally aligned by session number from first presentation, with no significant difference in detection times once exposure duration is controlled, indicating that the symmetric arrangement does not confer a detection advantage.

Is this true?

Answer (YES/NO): NO